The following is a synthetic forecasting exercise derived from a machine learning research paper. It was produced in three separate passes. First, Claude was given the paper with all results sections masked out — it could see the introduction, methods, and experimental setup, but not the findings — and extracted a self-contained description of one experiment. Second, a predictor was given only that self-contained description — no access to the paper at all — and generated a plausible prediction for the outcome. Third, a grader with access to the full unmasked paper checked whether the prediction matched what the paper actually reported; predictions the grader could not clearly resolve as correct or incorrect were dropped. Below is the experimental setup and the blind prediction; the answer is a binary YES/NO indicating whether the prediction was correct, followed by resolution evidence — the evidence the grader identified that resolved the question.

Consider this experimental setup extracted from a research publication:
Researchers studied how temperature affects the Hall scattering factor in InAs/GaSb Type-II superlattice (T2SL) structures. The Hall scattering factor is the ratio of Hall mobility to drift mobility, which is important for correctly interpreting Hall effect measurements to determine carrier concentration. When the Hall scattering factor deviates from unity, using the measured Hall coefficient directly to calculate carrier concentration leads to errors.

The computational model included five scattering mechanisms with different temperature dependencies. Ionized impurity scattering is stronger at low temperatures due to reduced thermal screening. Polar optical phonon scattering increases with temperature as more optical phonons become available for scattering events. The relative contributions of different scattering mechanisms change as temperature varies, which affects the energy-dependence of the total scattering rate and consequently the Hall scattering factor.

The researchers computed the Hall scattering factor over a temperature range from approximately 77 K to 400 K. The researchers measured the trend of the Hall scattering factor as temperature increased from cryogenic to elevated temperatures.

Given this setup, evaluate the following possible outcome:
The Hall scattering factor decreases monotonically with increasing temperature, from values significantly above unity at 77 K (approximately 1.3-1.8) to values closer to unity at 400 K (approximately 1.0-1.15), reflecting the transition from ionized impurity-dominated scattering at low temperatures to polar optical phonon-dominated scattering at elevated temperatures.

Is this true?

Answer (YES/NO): NO